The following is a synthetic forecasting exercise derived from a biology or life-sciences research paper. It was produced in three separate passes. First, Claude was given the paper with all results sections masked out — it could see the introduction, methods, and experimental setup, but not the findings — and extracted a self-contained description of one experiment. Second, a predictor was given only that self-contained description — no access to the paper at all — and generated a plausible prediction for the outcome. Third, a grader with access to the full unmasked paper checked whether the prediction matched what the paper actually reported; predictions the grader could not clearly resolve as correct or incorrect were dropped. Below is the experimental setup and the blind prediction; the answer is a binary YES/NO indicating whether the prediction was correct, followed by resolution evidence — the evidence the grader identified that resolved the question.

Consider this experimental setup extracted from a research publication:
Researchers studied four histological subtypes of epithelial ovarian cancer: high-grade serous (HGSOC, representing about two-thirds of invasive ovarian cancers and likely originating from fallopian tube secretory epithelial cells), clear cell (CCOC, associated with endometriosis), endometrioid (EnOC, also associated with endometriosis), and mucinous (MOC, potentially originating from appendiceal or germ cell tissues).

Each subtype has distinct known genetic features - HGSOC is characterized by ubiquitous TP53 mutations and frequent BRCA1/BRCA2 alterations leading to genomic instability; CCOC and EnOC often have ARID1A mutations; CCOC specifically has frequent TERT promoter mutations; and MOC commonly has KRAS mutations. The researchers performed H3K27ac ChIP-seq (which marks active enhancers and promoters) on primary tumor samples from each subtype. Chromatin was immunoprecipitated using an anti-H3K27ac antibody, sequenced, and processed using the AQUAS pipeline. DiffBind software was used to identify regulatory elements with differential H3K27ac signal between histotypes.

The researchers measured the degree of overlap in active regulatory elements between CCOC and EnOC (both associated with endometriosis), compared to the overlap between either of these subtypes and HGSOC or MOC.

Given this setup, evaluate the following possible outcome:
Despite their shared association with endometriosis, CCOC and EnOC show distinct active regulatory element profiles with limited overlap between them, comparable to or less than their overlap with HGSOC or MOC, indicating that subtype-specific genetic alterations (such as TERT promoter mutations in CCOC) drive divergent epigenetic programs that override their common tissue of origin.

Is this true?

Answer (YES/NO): NO